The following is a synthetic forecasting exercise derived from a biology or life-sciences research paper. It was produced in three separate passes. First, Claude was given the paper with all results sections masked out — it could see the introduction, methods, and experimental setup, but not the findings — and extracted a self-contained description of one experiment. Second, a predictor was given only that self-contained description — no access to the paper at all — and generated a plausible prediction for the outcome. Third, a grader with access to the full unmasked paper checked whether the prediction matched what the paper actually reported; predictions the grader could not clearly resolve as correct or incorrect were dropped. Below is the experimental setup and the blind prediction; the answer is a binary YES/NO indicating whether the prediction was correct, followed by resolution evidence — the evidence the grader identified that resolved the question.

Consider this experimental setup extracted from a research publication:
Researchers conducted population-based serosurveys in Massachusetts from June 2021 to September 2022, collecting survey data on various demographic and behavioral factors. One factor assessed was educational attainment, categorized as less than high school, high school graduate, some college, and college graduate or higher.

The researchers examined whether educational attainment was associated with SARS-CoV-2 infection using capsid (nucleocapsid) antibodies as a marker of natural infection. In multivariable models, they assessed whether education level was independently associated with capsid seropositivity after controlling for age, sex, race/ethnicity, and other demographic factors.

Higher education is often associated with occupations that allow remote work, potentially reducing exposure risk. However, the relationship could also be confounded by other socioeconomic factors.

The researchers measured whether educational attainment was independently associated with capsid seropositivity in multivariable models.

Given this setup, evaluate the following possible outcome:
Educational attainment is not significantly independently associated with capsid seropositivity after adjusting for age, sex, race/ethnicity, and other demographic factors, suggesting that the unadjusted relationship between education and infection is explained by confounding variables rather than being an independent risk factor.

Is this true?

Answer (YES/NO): YES